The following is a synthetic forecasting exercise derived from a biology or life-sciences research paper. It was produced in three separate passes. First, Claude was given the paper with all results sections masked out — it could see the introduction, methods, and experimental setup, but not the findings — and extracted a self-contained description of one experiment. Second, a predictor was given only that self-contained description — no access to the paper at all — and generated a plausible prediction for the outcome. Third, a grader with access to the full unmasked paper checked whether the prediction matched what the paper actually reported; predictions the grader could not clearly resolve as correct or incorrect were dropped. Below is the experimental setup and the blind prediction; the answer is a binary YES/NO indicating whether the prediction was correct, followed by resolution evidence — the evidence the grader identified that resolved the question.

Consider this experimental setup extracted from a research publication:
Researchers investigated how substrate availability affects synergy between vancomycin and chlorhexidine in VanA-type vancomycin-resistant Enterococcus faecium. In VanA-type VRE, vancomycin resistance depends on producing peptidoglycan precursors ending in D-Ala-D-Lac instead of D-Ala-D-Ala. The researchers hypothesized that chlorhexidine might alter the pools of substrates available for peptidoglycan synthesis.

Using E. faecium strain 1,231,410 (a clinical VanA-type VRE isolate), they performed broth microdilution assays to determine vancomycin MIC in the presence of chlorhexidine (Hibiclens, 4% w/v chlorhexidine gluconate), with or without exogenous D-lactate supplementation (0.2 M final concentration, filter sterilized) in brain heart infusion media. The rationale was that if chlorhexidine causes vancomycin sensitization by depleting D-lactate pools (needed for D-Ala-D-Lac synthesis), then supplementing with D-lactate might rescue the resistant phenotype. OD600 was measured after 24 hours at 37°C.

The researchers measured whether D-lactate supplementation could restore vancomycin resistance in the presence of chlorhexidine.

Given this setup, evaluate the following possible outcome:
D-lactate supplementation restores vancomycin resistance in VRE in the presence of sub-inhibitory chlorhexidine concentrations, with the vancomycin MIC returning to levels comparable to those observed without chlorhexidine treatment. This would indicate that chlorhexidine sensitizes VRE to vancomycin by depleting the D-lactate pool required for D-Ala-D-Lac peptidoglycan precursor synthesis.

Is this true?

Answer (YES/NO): NO